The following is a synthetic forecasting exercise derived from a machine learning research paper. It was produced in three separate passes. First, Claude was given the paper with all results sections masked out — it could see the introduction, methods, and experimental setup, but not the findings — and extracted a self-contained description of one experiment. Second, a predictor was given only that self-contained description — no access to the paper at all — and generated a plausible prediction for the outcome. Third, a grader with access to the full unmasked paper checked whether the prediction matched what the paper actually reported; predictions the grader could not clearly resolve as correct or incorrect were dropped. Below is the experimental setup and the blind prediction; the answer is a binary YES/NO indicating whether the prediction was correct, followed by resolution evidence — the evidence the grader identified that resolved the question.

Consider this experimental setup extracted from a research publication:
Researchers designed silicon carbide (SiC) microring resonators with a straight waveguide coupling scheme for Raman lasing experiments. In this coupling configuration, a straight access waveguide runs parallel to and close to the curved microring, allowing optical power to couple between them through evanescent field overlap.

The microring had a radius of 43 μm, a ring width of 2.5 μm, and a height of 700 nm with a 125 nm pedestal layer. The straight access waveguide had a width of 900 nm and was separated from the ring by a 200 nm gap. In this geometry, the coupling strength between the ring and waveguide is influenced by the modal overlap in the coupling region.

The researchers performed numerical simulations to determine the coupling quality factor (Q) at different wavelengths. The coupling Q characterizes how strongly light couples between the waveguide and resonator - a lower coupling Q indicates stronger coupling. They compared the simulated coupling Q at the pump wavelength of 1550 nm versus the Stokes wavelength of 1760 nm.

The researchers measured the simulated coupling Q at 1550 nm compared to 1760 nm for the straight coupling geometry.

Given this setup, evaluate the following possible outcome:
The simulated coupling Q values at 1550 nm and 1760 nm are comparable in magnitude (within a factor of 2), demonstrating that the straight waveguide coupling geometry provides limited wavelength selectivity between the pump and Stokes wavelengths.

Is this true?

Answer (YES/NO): NO